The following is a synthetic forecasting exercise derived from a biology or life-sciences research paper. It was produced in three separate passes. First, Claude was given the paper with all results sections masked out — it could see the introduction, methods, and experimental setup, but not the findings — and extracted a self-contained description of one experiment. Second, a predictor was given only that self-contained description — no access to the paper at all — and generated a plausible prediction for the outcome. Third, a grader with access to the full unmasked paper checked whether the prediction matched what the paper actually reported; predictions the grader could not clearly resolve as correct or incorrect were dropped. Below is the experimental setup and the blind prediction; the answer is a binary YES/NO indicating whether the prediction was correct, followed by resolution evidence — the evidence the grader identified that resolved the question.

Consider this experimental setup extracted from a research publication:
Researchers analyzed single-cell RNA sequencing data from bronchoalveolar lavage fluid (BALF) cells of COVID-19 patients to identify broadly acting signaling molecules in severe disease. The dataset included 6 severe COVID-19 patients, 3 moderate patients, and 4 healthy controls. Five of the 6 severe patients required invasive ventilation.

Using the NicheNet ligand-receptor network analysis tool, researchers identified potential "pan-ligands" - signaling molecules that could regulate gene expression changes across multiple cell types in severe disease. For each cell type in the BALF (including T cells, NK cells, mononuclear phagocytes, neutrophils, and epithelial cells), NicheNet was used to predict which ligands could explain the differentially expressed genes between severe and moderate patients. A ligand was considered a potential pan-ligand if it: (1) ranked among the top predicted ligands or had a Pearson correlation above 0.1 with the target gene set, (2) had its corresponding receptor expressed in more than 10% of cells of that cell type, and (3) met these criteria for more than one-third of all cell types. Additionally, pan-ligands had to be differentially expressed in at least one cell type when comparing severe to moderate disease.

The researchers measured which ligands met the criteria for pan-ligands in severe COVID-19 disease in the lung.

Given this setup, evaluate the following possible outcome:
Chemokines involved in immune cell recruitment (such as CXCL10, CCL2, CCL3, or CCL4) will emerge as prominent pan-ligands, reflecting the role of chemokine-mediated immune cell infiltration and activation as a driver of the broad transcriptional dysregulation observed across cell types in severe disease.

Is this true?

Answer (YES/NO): NO